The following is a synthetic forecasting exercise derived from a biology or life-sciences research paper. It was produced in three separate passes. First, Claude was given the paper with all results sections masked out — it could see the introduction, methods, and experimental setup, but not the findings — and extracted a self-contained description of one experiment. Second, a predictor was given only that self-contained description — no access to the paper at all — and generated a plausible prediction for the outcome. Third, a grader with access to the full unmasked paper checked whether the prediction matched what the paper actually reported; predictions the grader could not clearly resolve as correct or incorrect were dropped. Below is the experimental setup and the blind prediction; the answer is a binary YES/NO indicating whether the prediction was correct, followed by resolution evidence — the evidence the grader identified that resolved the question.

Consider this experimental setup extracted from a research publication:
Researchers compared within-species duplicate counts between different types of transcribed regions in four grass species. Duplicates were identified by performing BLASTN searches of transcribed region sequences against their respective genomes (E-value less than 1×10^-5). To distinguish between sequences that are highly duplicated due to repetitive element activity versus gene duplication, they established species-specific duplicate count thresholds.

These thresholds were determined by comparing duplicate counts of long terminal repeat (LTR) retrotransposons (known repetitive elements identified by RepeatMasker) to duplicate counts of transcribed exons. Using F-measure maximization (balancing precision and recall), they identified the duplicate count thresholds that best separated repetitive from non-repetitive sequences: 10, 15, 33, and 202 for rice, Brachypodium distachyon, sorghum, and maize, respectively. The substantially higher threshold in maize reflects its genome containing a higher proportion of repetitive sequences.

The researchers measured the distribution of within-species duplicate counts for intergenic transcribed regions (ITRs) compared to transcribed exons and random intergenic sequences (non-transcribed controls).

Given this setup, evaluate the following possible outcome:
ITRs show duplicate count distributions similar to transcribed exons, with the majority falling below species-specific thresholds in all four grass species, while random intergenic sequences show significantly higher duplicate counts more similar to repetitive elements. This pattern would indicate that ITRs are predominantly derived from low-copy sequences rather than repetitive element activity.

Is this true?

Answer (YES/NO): NO